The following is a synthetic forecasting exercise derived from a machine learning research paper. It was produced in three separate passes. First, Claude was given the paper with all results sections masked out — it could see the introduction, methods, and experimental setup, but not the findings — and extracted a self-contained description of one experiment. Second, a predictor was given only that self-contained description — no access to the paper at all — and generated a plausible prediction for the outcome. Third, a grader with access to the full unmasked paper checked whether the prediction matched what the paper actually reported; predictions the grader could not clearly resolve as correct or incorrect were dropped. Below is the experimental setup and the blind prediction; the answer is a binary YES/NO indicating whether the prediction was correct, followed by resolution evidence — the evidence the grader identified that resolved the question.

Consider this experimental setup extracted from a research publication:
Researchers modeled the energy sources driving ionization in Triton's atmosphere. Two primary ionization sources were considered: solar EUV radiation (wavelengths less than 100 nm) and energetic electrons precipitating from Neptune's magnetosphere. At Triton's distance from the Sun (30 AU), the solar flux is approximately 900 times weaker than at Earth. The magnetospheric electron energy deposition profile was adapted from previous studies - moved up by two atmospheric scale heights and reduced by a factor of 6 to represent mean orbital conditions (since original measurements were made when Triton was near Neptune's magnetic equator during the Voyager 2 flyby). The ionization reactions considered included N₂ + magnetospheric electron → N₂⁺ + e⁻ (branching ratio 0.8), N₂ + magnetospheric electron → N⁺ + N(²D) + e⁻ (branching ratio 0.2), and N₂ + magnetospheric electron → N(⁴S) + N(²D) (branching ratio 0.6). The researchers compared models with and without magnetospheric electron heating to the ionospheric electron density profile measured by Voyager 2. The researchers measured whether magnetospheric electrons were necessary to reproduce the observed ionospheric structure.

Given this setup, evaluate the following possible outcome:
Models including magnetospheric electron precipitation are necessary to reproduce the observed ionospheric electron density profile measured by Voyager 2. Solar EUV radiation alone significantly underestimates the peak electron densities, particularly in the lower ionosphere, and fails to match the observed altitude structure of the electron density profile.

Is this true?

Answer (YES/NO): YES